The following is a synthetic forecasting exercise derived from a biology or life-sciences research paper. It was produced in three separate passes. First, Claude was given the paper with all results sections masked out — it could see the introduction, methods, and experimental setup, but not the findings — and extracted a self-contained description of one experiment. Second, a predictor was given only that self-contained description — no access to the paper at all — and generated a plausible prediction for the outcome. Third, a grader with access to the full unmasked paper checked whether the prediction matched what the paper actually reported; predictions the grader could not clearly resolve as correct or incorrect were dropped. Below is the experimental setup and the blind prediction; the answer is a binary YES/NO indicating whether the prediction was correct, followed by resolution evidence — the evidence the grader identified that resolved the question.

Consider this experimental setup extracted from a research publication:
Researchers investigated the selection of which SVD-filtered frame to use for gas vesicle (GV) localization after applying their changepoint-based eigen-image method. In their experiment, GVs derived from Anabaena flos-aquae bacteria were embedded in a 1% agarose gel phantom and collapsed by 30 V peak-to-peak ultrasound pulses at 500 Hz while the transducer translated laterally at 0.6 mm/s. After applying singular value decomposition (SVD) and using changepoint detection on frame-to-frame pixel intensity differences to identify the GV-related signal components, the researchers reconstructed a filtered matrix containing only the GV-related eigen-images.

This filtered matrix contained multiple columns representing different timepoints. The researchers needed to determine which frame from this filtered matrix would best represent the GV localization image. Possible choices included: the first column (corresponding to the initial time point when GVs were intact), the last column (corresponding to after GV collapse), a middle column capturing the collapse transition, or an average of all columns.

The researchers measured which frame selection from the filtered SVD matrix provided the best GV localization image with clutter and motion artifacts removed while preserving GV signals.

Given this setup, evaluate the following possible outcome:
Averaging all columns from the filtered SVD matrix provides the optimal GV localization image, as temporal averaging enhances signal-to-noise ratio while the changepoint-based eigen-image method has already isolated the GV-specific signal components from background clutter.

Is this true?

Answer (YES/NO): NO